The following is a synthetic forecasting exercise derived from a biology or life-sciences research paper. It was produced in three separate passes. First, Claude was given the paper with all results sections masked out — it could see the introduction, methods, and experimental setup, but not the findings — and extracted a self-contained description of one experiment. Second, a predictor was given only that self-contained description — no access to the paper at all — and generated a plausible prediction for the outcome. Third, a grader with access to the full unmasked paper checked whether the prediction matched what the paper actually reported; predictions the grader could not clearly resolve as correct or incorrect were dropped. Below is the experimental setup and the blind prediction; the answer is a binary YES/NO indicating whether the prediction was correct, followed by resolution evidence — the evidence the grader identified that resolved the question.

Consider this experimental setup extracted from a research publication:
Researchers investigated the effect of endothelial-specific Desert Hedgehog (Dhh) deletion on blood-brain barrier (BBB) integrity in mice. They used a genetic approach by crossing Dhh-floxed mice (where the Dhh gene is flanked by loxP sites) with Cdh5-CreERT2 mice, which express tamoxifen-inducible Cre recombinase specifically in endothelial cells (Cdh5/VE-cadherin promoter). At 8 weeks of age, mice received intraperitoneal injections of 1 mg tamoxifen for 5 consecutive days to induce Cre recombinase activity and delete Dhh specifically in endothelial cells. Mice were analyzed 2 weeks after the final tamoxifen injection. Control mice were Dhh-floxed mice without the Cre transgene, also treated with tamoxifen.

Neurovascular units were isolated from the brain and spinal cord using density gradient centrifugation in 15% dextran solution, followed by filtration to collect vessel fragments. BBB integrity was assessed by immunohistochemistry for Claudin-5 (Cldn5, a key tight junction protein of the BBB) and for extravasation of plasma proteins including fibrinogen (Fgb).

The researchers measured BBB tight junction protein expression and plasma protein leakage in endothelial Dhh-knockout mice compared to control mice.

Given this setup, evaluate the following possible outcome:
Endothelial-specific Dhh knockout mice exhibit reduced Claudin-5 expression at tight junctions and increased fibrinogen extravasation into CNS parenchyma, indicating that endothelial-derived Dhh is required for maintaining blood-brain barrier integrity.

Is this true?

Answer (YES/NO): NO